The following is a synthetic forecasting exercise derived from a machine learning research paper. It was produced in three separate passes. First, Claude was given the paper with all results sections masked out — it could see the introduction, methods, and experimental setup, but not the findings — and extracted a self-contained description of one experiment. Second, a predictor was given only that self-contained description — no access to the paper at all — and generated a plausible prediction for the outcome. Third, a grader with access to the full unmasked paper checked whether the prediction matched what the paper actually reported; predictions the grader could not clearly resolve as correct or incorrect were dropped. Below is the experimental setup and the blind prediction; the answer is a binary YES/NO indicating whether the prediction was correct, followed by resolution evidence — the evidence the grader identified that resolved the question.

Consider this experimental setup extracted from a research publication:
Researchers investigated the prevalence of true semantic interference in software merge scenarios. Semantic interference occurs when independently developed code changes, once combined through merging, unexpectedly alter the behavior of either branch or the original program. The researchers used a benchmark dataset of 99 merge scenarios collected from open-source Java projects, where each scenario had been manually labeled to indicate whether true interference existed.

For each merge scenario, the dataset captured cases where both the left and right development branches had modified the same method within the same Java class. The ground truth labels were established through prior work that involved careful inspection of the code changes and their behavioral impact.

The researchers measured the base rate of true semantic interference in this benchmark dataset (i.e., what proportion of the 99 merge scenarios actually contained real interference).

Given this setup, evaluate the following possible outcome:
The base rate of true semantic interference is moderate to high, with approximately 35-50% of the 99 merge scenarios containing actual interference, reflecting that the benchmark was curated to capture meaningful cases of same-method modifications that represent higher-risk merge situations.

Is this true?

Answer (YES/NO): NO